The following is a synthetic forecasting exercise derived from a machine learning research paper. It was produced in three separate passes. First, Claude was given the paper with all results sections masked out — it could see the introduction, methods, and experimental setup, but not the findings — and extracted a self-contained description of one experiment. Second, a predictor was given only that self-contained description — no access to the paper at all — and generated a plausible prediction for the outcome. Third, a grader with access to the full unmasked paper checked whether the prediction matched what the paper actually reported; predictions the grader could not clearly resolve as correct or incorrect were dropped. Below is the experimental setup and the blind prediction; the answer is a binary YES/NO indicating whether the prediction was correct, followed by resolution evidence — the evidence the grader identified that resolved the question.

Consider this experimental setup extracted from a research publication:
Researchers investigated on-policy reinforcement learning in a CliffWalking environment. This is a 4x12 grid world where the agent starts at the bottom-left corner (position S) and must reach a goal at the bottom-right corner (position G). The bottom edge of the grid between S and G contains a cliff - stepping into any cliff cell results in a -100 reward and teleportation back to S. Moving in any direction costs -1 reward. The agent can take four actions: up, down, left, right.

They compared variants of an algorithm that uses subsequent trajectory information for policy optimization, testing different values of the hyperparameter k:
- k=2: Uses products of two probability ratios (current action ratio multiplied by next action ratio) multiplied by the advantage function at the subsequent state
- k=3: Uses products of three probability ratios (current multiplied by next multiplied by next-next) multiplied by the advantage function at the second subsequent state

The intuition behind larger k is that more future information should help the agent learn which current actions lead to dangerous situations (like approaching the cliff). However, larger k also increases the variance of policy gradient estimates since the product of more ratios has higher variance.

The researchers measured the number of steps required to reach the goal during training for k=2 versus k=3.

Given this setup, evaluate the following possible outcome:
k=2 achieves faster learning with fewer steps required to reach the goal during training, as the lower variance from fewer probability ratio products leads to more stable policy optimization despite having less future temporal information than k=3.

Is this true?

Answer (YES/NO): NO